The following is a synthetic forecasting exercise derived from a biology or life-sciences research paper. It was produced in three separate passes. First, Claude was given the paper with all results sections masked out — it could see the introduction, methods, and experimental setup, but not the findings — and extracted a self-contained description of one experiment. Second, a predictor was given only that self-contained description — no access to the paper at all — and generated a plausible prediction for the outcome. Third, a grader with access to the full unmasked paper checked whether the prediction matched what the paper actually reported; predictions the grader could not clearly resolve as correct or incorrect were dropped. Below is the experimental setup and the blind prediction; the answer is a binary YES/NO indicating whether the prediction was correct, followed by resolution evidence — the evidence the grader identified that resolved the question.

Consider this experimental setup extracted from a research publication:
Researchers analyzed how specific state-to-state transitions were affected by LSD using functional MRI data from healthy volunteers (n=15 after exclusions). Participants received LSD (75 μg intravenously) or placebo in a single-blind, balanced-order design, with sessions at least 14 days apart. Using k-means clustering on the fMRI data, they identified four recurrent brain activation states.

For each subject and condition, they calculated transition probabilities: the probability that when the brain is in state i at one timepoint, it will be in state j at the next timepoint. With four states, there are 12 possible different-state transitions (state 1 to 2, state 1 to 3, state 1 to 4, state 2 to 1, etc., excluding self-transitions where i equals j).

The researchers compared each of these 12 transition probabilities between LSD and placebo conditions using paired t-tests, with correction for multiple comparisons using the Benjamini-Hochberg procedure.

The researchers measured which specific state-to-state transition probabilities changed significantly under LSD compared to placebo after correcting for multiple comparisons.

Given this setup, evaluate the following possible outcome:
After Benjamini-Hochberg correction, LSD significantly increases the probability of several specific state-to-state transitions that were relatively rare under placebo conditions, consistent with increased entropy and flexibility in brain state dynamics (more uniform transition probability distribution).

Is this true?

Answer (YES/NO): NO